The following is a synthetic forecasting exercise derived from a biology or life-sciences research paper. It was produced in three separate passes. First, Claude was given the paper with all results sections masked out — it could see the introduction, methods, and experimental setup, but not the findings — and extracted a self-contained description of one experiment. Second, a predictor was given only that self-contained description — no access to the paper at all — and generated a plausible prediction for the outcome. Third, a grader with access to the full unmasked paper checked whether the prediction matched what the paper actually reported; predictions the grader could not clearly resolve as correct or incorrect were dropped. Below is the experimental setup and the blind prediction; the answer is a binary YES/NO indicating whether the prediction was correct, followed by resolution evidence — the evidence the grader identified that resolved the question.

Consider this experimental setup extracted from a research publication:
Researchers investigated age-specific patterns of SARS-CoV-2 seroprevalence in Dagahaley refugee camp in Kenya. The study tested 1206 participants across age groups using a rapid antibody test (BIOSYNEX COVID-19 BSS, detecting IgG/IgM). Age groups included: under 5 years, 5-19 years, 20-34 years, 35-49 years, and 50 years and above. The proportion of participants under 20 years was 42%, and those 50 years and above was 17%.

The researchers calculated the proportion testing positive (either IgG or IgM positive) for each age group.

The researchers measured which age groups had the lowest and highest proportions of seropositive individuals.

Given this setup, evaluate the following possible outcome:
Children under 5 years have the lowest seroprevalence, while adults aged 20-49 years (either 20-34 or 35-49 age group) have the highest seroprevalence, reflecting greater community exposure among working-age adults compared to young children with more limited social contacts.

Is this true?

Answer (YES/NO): NO